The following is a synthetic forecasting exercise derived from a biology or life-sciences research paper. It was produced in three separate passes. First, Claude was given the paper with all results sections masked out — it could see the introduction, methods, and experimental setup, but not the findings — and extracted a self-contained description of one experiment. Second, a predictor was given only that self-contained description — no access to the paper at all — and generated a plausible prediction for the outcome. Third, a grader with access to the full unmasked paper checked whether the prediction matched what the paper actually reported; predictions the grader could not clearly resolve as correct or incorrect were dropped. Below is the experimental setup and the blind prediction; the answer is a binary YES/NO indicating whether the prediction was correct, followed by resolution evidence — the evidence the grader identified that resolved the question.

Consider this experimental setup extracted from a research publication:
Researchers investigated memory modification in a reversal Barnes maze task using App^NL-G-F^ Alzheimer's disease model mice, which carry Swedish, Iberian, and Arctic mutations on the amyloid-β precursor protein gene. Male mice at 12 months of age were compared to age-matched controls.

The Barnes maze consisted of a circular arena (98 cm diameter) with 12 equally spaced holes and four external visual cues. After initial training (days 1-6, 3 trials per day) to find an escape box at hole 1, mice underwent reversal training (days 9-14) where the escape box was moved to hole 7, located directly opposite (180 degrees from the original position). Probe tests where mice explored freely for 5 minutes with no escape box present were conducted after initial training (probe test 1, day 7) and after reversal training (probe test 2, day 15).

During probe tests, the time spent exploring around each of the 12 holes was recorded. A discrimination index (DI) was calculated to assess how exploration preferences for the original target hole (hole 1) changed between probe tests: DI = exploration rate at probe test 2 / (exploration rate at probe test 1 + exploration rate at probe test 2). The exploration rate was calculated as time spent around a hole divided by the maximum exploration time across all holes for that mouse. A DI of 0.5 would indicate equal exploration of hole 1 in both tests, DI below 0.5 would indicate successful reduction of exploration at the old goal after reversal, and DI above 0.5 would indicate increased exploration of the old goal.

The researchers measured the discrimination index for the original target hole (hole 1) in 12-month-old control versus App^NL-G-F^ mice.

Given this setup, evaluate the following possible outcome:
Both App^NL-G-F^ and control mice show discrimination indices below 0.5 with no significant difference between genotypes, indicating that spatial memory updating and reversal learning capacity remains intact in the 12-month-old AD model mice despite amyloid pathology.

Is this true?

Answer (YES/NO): NO